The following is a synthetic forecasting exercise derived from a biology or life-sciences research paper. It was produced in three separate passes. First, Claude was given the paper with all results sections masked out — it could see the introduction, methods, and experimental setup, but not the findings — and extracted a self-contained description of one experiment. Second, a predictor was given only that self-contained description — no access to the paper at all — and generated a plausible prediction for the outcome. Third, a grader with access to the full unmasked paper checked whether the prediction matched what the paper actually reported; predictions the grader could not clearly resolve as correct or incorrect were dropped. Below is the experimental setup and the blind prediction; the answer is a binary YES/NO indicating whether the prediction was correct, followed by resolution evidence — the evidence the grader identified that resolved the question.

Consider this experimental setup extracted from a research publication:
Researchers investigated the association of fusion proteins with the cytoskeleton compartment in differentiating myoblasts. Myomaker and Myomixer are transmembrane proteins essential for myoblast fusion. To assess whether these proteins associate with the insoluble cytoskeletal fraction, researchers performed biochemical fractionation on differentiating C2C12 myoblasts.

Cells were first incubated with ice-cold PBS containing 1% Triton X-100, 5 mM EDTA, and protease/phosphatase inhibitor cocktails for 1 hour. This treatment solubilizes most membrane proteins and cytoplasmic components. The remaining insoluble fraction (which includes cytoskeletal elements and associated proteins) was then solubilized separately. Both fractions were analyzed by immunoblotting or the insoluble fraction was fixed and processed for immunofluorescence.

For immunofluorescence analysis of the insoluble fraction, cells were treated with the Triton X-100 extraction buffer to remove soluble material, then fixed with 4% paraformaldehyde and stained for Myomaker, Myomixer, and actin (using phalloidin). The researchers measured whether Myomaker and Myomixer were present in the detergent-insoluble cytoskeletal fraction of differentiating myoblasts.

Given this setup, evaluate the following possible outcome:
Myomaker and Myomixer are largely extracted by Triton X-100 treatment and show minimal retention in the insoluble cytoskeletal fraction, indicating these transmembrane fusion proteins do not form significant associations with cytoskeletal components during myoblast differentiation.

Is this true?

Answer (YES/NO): NO